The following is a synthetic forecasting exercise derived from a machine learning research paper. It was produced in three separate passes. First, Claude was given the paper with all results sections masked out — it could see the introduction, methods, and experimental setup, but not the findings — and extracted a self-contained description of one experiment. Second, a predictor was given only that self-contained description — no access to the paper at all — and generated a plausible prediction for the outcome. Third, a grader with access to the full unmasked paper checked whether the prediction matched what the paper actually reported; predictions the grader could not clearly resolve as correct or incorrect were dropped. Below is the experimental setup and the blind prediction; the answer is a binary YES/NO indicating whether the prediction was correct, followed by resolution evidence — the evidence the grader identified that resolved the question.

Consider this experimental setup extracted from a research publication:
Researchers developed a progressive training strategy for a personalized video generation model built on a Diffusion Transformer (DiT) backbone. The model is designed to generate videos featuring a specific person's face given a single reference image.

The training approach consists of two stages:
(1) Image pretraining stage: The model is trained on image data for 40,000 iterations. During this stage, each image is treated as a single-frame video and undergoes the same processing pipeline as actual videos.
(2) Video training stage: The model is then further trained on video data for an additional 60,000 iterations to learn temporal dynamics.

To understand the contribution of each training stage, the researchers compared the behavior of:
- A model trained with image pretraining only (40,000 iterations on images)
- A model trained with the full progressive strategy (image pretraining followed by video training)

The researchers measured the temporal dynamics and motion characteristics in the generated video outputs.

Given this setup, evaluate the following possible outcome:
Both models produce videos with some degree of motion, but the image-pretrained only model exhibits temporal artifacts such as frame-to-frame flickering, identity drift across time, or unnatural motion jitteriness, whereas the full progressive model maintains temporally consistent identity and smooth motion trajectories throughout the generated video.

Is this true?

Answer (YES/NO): NO